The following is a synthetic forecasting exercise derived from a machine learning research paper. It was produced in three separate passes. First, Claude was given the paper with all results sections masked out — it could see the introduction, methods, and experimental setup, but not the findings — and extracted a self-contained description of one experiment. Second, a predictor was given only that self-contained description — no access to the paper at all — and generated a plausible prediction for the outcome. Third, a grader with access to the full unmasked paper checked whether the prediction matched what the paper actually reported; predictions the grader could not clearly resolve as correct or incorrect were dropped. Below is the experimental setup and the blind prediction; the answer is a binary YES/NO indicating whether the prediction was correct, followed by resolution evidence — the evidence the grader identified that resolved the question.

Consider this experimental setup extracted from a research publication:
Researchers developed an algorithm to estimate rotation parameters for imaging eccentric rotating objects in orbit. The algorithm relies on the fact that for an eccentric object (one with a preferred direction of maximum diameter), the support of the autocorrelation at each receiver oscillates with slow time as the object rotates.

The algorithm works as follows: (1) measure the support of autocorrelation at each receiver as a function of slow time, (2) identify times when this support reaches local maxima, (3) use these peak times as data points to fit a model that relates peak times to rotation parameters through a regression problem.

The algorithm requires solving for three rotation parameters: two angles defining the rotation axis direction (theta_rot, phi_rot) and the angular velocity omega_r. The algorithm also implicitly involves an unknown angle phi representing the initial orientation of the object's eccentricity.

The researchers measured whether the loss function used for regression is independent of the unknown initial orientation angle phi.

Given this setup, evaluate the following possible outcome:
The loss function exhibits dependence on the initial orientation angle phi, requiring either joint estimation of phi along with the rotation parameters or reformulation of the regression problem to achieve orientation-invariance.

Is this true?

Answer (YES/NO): NO